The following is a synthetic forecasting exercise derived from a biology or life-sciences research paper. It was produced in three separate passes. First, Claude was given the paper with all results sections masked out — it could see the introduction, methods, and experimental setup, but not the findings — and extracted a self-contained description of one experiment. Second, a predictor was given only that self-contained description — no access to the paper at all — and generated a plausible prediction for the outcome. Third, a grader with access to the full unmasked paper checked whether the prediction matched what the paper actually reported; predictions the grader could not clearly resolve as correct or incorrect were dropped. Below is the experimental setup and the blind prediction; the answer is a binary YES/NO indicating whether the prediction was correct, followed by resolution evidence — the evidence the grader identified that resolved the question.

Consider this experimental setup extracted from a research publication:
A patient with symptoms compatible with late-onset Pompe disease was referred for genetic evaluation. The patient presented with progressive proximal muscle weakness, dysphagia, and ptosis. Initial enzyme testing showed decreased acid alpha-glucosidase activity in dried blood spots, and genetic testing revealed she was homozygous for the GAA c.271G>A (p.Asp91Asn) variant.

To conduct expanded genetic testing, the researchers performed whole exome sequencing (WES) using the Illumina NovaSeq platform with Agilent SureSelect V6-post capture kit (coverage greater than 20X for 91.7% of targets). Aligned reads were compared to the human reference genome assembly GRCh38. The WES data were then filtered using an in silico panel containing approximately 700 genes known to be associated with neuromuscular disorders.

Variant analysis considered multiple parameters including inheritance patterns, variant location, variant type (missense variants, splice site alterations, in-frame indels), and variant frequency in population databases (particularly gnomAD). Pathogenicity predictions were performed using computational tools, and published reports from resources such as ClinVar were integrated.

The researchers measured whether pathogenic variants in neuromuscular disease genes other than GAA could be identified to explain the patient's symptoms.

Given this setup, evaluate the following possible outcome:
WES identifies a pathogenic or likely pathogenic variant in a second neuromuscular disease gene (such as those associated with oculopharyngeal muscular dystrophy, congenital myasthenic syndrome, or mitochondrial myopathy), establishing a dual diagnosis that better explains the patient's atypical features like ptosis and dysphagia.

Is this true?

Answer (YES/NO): NO